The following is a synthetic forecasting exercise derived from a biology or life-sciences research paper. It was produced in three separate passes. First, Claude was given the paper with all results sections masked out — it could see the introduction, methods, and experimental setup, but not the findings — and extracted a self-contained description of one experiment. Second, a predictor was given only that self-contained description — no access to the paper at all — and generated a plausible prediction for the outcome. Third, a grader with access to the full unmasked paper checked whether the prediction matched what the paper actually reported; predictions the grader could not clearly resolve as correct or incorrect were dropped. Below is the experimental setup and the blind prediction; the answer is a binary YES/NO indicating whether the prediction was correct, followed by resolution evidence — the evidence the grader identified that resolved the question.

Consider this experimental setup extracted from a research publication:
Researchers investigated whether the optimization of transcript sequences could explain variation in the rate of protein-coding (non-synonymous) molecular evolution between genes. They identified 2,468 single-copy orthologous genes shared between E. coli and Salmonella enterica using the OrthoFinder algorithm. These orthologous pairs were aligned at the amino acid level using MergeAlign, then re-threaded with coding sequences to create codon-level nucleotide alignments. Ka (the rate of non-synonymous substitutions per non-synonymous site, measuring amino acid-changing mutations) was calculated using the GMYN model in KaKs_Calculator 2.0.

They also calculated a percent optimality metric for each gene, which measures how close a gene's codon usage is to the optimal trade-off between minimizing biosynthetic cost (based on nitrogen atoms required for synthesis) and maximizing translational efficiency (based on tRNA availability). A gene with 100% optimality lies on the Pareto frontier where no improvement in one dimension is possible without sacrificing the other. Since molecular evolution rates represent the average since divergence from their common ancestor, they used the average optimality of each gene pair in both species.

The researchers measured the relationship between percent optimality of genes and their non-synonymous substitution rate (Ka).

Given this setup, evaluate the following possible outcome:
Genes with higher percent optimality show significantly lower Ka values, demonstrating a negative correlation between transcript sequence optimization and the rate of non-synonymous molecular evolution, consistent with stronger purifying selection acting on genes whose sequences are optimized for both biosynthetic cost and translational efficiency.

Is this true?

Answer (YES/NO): YES